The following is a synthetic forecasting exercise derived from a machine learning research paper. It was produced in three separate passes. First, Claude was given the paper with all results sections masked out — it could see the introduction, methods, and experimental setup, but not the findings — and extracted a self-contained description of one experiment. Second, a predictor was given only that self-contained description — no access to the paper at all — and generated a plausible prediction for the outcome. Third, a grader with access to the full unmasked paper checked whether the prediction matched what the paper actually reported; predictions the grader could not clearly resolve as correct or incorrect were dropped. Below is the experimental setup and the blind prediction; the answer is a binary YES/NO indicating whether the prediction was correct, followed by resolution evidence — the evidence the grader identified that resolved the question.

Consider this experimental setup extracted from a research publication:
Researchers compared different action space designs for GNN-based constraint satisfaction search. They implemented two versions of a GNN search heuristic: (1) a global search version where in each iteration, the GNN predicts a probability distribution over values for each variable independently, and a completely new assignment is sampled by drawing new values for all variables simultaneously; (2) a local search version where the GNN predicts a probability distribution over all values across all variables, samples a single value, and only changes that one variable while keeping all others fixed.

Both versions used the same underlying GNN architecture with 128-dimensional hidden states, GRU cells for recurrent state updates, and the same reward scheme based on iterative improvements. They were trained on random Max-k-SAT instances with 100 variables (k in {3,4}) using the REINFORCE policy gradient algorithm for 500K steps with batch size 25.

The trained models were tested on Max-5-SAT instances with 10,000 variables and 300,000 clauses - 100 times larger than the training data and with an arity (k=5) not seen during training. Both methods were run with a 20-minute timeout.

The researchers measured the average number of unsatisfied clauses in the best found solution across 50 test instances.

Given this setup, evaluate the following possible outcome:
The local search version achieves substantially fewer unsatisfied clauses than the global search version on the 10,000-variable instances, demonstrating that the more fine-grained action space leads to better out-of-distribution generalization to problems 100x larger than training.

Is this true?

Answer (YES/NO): NO